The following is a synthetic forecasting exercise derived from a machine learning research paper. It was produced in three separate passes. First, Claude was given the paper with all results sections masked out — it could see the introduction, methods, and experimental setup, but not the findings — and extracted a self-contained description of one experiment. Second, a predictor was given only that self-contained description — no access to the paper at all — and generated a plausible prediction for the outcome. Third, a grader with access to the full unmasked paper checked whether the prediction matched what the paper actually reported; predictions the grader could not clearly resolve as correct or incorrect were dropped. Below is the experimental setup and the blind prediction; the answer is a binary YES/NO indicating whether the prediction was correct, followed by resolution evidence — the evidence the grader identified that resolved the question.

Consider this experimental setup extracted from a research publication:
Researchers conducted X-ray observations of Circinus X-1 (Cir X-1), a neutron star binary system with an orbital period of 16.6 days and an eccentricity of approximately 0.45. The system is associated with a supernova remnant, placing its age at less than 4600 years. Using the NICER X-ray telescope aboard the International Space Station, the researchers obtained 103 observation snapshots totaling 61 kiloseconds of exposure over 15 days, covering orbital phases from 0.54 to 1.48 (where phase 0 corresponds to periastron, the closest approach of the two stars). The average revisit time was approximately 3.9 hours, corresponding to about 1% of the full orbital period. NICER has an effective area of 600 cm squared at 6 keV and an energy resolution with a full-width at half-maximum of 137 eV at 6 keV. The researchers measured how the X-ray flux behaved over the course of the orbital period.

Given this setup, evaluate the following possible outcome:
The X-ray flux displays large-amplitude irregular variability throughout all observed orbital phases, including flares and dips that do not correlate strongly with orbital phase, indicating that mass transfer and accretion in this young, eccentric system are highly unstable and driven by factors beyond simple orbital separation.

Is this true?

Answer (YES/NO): NO